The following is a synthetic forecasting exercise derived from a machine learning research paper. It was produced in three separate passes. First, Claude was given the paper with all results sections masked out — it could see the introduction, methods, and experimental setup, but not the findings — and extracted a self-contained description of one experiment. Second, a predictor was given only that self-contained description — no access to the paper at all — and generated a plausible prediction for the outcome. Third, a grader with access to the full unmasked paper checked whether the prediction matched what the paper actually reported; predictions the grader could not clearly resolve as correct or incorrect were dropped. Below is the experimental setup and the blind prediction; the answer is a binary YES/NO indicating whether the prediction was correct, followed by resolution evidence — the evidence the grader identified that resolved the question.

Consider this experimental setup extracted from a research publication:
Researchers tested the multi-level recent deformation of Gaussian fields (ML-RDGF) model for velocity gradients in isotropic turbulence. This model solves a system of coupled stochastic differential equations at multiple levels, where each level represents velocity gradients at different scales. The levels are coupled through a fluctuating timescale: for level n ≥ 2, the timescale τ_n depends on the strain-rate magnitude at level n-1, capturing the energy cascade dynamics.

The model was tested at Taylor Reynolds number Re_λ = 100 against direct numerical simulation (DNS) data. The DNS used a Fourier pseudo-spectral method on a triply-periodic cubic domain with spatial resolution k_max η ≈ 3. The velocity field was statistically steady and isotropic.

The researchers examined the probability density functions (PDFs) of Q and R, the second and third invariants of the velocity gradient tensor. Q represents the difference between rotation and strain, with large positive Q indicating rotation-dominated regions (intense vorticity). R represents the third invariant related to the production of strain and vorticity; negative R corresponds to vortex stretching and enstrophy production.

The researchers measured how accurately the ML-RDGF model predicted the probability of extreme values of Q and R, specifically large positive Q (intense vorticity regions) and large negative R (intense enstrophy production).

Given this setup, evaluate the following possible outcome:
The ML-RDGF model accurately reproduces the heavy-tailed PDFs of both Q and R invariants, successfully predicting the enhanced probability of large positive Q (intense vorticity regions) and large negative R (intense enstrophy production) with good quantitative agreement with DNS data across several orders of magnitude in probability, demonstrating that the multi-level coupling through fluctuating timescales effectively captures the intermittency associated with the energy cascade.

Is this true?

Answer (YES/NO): NO